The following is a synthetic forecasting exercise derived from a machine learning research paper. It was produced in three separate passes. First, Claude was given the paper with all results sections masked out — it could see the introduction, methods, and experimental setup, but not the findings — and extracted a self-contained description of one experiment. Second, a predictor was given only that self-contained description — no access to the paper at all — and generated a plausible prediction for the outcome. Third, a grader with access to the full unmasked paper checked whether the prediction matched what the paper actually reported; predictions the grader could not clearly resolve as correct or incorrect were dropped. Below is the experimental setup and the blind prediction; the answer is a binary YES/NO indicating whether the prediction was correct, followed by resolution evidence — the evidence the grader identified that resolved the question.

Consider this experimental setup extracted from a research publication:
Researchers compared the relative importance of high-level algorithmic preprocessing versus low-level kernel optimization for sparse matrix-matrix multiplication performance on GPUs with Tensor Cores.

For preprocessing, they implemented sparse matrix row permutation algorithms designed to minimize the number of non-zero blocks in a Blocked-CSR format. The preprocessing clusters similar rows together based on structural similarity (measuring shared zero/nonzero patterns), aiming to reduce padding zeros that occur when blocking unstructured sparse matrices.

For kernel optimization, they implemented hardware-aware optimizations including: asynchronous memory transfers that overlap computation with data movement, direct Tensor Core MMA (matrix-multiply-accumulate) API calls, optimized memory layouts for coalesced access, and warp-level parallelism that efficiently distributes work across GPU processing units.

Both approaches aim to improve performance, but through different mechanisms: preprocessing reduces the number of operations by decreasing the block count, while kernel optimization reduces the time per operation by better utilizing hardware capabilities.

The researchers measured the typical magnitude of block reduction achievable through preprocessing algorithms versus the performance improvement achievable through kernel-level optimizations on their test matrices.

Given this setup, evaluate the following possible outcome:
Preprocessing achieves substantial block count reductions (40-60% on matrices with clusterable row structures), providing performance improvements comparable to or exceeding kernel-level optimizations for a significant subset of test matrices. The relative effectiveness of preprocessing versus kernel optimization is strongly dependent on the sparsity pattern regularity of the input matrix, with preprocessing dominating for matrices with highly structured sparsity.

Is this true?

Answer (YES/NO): NO